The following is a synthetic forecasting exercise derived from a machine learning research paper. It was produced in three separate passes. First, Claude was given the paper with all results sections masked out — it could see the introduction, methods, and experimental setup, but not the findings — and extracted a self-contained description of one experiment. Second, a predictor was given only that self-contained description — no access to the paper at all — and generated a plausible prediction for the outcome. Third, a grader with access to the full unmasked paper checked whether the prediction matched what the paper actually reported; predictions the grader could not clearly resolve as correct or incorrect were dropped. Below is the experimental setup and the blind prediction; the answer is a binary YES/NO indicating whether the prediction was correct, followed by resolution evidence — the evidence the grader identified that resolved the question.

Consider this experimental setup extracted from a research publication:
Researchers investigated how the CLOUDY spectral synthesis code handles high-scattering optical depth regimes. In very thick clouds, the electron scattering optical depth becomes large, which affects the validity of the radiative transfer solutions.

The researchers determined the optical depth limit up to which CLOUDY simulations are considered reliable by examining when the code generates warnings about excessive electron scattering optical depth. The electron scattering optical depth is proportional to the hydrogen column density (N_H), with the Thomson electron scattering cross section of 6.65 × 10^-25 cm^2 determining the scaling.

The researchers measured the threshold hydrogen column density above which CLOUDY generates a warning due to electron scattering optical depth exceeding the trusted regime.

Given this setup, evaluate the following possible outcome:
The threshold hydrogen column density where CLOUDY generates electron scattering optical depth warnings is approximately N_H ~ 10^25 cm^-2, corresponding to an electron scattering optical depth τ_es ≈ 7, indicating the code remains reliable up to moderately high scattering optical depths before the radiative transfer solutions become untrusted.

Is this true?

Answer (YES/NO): NO